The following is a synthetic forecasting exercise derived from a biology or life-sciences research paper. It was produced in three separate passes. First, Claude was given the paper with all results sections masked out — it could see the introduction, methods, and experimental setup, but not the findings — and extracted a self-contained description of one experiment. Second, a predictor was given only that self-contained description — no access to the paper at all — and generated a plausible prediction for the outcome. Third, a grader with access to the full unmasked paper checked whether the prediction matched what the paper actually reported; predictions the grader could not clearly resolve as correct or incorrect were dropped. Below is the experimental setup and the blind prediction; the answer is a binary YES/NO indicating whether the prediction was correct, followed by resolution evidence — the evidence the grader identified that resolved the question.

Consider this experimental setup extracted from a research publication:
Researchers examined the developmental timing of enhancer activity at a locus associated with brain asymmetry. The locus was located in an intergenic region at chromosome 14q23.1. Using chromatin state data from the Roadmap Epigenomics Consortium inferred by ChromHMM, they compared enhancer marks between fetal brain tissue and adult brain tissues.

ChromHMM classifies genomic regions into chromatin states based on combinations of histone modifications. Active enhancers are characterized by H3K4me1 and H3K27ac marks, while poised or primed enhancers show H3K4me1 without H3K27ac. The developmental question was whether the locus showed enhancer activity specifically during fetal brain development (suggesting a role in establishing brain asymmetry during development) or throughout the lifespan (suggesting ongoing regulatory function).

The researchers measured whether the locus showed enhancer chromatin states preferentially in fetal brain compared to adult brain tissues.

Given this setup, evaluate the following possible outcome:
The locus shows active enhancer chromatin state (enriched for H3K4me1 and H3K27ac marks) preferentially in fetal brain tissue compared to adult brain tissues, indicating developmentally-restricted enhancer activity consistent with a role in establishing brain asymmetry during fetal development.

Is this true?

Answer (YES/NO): NO